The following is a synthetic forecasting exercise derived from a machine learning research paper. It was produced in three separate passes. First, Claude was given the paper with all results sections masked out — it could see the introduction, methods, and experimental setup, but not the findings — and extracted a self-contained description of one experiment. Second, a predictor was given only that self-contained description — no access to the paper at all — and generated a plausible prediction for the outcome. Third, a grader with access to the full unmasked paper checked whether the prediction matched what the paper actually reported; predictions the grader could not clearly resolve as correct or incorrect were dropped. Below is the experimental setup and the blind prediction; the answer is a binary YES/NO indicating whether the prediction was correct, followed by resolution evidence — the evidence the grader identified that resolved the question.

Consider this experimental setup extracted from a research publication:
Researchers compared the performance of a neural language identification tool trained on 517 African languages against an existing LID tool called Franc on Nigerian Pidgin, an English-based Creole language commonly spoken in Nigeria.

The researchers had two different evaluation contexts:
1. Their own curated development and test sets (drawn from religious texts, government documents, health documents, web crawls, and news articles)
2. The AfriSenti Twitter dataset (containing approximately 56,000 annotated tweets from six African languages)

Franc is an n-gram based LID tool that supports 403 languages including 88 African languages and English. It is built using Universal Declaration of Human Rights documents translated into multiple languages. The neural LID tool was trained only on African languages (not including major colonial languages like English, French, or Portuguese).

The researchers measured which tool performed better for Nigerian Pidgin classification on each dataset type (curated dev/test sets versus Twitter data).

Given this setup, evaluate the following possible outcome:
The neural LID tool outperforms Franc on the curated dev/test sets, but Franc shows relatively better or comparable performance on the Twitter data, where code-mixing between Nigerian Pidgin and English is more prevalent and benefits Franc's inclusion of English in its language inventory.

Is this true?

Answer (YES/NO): YES